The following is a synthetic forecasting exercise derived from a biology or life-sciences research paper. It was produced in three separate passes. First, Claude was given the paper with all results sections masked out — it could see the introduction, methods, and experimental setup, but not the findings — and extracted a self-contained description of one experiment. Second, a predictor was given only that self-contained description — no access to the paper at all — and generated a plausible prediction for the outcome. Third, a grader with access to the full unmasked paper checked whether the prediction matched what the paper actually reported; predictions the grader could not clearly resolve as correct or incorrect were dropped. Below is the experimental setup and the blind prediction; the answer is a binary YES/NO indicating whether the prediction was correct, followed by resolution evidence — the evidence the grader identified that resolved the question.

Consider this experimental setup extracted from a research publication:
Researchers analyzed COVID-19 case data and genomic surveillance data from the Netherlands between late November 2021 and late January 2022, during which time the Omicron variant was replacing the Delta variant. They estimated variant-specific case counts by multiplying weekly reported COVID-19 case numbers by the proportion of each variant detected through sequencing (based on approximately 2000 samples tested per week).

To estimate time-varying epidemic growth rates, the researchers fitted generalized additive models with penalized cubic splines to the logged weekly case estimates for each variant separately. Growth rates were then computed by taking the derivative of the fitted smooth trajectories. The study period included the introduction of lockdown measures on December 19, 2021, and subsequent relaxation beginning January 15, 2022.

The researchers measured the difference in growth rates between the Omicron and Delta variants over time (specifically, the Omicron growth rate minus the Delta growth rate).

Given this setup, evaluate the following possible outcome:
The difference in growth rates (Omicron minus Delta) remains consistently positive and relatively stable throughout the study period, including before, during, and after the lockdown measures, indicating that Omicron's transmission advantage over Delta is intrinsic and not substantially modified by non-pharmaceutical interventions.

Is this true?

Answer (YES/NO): NO